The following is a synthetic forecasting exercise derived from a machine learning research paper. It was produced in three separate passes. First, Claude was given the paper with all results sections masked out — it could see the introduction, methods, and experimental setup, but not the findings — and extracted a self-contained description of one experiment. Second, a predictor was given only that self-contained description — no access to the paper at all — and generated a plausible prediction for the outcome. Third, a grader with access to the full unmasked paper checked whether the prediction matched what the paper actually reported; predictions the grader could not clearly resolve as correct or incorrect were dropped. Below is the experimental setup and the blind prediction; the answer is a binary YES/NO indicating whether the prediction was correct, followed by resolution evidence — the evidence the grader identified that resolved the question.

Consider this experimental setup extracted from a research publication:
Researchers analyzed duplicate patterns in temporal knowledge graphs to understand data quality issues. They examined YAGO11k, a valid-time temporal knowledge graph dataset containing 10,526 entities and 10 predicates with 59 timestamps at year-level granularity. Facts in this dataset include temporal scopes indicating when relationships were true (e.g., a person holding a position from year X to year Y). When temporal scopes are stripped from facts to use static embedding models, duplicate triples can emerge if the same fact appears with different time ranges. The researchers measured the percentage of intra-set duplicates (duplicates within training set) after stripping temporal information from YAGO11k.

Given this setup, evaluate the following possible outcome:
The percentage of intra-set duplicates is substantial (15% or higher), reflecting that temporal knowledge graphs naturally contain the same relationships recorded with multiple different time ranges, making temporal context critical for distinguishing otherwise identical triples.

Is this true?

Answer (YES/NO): NO